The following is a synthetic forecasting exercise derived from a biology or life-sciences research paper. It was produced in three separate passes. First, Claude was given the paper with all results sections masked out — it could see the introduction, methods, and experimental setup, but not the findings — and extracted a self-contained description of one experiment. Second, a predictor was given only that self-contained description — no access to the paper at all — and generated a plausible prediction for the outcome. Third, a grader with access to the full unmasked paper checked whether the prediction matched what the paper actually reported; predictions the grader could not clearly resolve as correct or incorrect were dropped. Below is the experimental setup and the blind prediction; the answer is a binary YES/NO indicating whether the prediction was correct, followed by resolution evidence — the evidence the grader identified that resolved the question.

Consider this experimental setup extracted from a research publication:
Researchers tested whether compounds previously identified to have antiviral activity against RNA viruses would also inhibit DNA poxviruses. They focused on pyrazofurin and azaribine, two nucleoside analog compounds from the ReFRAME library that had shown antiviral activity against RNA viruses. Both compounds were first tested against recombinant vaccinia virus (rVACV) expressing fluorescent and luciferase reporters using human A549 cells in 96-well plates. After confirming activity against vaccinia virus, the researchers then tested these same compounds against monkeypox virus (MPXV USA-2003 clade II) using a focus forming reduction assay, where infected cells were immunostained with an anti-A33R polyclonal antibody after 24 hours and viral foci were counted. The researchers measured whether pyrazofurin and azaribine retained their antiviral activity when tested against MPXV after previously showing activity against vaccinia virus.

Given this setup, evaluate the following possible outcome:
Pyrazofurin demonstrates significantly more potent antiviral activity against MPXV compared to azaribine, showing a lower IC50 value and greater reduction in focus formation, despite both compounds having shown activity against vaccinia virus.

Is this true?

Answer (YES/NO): NO